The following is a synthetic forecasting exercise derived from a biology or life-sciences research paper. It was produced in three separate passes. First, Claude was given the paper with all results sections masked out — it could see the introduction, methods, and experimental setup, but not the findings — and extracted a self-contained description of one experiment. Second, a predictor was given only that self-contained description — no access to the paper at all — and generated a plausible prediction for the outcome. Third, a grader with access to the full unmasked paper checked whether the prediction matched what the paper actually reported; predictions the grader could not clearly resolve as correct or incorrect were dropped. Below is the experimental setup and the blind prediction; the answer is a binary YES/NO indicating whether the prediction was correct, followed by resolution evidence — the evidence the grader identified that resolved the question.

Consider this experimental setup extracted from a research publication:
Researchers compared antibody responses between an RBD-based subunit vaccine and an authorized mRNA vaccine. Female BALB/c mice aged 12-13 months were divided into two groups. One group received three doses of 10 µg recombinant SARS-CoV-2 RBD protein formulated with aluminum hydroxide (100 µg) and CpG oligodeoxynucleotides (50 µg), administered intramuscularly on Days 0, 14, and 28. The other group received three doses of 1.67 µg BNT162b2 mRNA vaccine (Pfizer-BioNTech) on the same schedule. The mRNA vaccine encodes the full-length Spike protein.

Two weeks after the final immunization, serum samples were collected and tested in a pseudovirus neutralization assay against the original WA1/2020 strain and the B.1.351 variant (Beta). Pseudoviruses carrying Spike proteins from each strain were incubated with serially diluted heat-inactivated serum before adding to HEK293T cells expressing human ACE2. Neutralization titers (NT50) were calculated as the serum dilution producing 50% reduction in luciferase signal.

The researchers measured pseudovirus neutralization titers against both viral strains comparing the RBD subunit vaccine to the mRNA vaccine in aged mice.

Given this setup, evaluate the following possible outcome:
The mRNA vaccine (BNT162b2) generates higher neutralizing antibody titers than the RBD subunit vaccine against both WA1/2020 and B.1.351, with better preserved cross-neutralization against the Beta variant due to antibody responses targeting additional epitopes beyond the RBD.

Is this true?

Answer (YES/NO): NO